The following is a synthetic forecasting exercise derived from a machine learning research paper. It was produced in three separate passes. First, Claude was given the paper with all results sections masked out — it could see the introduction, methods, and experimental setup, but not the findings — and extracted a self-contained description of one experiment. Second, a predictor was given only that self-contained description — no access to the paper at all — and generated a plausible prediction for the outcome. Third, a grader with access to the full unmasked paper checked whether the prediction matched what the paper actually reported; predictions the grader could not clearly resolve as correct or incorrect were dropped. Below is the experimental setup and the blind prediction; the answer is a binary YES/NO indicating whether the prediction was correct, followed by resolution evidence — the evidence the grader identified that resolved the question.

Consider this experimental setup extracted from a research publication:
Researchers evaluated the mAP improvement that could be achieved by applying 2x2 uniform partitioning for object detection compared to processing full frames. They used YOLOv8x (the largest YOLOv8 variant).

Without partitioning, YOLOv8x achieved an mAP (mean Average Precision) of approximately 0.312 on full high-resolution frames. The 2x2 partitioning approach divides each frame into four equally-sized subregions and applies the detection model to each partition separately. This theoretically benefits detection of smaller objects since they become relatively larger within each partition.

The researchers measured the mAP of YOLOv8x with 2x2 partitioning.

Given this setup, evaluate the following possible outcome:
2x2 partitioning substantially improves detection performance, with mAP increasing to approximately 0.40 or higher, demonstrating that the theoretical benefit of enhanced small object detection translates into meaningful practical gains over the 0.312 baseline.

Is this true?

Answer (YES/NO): NO